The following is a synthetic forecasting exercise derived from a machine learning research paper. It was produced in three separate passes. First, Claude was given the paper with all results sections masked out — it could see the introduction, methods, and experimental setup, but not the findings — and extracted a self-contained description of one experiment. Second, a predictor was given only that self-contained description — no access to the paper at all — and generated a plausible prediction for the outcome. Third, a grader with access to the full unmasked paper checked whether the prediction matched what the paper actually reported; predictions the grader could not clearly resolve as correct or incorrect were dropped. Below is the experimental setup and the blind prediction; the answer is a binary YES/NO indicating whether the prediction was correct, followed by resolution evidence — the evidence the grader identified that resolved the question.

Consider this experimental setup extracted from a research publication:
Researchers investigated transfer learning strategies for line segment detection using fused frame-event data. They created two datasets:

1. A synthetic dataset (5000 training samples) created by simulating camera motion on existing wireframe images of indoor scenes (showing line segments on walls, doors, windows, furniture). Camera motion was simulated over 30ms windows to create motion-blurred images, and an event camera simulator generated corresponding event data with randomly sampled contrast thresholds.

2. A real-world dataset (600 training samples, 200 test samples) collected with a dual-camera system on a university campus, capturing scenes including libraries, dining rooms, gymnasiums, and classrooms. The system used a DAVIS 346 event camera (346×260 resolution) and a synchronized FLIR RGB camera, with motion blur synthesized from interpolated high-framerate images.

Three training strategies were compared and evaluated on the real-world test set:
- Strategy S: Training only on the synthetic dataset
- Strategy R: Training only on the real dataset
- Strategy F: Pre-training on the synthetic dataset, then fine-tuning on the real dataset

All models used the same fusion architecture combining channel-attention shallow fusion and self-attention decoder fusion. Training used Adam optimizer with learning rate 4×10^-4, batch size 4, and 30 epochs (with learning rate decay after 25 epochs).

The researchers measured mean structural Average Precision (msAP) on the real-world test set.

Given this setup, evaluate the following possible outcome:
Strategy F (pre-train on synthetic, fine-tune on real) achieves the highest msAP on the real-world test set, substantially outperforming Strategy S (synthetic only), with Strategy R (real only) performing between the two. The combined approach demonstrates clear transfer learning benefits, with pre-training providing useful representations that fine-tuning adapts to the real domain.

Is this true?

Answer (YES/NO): YES